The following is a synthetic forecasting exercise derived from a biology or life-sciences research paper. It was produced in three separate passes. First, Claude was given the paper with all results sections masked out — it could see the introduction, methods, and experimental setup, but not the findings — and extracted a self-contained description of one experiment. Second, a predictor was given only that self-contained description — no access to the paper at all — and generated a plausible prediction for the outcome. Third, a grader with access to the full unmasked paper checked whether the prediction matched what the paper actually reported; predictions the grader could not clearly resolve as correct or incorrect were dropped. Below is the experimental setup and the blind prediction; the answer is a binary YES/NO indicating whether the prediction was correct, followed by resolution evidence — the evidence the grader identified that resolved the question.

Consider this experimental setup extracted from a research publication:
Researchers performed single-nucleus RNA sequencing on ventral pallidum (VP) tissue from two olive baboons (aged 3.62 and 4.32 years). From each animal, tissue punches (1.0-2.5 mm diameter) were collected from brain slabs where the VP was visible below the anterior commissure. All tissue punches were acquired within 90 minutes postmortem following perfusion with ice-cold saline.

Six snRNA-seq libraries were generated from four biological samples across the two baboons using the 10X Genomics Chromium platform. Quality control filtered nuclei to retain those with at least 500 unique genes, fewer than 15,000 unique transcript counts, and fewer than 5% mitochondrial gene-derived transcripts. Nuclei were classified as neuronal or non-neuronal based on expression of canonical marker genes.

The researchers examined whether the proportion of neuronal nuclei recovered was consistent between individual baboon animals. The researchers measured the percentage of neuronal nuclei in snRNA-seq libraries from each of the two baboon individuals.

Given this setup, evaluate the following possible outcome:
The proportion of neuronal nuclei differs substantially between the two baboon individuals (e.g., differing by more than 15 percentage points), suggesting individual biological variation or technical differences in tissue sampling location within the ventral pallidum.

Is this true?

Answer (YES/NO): YES